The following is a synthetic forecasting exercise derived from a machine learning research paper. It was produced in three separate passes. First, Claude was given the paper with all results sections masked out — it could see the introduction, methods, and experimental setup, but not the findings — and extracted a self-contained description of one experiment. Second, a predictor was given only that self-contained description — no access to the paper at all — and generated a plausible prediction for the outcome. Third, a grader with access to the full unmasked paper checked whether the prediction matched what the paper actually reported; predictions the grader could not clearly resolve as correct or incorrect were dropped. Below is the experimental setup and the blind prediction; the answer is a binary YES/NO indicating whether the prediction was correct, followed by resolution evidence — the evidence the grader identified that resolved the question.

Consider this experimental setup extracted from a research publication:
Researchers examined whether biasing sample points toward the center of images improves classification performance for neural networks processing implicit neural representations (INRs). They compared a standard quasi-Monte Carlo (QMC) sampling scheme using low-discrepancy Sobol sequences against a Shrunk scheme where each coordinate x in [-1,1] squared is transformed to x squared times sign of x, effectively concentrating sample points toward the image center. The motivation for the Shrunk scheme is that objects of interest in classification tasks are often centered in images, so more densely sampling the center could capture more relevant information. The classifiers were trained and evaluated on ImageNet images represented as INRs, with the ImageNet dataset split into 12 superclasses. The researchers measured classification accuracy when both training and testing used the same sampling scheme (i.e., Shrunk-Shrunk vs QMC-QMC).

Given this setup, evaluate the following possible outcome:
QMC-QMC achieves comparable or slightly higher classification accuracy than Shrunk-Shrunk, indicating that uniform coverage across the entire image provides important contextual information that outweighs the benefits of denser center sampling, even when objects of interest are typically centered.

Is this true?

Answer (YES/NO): NO